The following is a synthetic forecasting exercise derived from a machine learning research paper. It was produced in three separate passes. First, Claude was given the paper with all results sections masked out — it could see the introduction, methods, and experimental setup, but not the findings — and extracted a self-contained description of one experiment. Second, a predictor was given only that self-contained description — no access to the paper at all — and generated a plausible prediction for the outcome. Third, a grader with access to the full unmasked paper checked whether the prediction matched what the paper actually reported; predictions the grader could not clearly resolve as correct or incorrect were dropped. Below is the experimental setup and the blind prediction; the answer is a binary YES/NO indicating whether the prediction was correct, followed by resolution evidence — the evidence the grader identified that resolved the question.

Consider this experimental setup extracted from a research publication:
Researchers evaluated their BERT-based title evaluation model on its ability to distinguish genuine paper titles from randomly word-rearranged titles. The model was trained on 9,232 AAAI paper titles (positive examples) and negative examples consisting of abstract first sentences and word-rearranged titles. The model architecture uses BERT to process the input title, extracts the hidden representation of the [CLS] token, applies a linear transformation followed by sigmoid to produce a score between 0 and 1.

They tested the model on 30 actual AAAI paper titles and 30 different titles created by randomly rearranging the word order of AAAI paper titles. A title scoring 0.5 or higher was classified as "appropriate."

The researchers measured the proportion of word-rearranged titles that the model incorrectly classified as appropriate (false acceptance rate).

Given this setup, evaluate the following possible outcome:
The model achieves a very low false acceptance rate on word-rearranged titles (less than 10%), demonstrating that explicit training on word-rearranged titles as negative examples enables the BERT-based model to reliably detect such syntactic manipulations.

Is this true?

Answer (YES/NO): NO